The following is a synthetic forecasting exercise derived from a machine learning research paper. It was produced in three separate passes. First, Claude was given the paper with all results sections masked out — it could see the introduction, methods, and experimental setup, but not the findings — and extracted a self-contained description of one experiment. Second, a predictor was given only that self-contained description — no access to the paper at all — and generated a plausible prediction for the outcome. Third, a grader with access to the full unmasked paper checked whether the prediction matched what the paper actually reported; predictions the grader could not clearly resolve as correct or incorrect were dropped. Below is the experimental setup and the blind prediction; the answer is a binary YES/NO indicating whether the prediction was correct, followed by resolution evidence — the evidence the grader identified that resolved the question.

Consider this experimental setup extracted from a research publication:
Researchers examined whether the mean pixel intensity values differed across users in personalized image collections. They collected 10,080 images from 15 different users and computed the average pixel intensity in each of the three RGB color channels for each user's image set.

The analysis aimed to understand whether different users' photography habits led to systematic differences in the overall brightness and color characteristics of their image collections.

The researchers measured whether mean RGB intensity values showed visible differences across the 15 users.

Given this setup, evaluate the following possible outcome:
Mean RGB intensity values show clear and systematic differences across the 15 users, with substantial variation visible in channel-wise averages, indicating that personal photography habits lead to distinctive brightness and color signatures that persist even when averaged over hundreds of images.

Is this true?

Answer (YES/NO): YES